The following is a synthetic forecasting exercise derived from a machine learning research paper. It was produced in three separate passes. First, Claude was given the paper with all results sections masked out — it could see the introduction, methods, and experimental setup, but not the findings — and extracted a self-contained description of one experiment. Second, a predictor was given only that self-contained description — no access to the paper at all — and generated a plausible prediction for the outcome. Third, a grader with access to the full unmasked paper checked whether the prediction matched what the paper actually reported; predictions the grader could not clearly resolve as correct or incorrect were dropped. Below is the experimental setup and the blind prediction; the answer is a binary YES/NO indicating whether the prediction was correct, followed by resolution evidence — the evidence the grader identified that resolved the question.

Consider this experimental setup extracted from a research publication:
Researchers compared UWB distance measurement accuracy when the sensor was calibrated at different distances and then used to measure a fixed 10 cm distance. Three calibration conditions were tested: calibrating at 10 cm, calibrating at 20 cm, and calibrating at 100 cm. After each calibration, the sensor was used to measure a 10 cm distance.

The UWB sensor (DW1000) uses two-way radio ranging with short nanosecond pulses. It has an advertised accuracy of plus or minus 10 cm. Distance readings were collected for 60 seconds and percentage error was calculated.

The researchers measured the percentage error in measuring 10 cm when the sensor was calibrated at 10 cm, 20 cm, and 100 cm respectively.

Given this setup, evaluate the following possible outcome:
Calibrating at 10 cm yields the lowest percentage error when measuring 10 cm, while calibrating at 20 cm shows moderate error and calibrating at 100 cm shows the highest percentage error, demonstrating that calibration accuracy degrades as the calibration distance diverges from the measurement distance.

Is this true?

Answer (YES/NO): YES